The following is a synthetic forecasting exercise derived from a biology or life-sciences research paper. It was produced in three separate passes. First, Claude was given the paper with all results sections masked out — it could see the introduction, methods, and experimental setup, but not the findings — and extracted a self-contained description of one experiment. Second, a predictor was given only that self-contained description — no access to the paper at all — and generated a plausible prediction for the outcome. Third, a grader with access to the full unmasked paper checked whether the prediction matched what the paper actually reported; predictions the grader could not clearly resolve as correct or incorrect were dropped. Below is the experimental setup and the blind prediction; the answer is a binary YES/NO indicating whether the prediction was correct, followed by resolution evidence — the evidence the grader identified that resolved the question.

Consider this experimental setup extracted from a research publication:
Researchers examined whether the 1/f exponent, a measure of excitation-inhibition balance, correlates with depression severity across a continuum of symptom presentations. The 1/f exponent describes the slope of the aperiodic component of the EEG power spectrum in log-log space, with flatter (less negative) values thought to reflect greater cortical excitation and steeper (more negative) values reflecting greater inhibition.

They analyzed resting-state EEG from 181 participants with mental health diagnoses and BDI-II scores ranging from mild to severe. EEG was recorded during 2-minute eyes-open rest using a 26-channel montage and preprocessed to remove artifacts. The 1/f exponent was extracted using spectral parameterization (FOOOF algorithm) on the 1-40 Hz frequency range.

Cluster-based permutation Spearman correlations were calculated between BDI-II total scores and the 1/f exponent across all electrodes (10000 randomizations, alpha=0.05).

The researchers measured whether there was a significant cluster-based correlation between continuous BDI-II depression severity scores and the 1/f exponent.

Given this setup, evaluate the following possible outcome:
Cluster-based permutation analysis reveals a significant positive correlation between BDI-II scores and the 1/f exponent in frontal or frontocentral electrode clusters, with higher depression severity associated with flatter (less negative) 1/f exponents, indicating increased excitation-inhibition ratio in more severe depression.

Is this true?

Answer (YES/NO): NO